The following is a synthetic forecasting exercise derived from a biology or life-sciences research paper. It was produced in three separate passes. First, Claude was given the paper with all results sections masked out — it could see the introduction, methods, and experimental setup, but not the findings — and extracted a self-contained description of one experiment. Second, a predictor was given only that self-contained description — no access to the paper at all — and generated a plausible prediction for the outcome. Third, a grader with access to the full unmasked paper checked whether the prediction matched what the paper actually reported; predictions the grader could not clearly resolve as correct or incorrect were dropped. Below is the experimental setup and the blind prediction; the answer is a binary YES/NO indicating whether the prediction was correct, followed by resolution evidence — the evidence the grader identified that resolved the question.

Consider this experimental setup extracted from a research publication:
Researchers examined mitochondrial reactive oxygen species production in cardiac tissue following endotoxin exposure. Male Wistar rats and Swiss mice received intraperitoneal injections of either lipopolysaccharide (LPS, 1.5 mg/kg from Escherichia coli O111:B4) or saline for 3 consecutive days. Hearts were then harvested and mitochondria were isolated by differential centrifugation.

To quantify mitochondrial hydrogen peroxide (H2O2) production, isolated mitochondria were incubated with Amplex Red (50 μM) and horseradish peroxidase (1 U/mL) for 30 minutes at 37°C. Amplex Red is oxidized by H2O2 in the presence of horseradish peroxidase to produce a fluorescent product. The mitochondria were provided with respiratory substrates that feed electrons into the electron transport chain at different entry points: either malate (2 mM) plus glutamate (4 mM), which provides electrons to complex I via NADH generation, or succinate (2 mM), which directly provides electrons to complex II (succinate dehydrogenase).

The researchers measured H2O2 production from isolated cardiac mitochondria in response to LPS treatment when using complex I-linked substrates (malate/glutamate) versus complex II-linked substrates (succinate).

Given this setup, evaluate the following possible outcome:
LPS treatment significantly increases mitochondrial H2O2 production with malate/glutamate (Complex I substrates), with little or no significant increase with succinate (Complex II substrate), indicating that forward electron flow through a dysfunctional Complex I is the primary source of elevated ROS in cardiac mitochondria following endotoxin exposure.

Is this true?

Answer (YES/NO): NO